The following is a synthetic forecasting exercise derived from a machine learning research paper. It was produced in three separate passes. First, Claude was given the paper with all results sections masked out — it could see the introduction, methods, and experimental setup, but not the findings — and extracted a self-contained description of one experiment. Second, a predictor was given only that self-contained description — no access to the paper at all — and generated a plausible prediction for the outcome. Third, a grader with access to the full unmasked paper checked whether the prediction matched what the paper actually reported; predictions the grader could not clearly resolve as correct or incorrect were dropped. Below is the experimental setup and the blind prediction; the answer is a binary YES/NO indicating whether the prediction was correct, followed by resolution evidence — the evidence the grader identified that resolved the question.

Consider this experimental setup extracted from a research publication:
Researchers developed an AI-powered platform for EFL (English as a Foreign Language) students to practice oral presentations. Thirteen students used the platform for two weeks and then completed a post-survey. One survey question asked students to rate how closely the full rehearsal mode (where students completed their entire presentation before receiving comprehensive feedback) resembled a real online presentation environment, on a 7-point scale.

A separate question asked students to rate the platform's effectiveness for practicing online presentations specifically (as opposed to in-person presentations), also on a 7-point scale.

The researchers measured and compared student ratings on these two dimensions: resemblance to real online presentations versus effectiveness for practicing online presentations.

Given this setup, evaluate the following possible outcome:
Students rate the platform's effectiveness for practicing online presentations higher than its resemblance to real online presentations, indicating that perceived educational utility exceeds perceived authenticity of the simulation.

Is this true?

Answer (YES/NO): YES